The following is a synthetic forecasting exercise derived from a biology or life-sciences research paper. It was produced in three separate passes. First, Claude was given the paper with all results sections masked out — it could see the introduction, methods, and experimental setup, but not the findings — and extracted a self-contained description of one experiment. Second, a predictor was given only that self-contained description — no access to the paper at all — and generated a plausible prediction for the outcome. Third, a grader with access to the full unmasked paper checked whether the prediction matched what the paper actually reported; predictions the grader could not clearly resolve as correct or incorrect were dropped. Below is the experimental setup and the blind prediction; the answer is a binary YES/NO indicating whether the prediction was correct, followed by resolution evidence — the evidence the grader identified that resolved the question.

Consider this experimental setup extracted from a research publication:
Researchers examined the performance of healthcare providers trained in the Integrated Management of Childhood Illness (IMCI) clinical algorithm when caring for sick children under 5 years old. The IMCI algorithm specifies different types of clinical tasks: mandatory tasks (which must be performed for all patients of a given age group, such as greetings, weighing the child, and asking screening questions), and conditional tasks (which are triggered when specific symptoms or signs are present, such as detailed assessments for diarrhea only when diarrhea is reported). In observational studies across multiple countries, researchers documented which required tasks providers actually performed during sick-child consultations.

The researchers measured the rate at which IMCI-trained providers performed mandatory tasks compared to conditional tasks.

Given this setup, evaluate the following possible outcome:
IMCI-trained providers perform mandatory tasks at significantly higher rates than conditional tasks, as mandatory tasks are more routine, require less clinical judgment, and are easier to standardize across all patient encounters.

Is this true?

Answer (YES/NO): YES